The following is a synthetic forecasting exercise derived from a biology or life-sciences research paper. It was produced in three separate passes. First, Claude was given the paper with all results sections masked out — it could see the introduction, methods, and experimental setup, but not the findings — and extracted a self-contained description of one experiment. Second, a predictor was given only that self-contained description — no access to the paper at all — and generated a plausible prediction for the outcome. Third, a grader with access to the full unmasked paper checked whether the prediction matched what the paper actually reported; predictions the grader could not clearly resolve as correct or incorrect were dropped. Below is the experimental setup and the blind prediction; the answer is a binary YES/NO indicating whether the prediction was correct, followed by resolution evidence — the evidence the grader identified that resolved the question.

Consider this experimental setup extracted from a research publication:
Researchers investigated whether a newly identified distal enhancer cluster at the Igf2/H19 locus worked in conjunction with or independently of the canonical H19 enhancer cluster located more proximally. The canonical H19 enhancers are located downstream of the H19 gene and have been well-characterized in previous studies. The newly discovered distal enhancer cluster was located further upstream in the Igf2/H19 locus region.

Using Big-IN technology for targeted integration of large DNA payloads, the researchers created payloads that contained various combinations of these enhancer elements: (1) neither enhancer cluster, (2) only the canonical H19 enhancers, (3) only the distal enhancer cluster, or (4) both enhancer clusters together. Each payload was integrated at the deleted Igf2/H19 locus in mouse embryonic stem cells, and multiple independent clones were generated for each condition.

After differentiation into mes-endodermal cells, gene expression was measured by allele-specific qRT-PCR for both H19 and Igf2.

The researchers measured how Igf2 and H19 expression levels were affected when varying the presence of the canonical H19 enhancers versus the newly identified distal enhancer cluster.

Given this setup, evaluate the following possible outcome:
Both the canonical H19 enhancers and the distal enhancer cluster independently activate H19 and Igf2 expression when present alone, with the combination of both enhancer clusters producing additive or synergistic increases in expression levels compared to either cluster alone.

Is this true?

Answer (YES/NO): YES